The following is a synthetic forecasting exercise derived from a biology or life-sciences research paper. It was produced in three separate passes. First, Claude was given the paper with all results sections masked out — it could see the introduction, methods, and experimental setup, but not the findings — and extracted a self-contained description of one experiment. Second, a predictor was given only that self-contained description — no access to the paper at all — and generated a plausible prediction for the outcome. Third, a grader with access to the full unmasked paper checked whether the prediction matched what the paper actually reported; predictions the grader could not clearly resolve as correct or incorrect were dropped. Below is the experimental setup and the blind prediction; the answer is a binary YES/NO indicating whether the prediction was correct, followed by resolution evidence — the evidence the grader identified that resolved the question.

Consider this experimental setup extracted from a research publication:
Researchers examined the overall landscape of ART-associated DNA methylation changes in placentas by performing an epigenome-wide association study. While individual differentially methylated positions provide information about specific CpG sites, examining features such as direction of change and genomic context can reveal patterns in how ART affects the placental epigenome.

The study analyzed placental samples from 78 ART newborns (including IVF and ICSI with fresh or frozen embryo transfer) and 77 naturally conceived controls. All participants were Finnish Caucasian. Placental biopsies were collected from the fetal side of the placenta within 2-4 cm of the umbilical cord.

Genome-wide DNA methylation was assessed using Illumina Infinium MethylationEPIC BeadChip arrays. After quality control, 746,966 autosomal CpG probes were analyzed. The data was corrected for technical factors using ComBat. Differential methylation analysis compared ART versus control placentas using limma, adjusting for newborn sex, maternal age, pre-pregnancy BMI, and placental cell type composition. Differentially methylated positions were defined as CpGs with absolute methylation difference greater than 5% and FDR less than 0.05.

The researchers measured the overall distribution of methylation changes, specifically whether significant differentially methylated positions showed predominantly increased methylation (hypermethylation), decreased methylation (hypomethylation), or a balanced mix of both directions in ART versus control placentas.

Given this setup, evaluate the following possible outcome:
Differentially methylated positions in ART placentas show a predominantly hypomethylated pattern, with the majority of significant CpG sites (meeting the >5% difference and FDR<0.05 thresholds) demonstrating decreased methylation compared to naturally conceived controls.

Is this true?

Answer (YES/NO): YES